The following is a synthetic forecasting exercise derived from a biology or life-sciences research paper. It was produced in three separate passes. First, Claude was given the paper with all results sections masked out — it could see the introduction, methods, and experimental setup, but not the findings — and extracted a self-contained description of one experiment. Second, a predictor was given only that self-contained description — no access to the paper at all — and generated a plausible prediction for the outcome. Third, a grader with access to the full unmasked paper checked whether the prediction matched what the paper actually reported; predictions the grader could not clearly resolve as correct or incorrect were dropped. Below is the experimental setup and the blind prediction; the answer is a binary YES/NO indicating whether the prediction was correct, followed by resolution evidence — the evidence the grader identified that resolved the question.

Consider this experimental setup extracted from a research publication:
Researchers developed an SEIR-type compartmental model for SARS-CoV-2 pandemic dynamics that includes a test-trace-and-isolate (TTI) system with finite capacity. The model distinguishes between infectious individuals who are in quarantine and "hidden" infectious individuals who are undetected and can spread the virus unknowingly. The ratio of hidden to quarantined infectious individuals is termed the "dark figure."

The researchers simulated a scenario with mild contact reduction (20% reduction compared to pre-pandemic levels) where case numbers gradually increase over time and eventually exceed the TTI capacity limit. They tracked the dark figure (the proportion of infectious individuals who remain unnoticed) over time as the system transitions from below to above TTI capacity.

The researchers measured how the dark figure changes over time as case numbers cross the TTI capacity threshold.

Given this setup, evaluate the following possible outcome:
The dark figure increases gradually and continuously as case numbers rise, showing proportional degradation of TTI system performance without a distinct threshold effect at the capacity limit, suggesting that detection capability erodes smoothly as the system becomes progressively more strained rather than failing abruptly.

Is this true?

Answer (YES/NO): NO